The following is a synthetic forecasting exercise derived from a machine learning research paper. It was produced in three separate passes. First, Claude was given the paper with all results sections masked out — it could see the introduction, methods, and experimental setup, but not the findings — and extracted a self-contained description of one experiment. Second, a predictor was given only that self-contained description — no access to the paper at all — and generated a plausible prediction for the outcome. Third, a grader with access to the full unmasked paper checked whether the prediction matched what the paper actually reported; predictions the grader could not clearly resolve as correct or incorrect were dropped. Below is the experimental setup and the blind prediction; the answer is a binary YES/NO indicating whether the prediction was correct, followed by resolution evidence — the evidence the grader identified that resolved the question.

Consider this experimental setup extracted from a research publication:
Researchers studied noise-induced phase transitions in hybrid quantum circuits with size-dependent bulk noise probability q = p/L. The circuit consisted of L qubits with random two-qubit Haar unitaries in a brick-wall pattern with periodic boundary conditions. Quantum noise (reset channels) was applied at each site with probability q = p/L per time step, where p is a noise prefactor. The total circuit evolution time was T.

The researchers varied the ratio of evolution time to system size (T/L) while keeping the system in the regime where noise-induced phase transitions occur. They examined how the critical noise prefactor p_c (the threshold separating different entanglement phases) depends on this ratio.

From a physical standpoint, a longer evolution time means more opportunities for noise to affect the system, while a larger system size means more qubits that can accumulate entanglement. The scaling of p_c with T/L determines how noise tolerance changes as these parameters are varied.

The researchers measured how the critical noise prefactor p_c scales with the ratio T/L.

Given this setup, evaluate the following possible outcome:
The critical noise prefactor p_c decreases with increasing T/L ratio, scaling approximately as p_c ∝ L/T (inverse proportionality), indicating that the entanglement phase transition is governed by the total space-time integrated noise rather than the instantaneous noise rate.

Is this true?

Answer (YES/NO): YES